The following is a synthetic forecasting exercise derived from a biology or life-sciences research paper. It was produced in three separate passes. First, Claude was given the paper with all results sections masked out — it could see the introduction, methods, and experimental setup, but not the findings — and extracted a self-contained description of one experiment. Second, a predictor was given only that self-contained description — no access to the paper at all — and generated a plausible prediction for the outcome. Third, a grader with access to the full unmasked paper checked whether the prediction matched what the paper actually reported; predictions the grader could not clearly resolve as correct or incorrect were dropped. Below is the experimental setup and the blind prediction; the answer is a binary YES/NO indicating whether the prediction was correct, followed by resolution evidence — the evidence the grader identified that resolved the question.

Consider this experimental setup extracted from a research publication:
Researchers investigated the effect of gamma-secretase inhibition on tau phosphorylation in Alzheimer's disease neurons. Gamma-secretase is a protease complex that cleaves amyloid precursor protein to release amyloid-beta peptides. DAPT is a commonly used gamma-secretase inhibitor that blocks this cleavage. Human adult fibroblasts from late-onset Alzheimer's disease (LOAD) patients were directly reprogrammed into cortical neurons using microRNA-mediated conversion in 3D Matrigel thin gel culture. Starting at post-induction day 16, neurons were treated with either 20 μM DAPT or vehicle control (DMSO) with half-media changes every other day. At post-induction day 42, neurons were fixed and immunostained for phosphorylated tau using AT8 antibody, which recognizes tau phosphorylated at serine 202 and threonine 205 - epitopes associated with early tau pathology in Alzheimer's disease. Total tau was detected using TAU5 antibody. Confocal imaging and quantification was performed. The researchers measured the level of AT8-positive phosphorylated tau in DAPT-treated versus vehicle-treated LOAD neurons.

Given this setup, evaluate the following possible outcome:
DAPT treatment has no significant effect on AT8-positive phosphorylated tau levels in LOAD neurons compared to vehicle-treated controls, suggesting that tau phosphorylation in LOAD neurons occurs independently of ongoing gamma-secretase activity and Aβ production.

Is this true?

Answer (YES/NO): NO